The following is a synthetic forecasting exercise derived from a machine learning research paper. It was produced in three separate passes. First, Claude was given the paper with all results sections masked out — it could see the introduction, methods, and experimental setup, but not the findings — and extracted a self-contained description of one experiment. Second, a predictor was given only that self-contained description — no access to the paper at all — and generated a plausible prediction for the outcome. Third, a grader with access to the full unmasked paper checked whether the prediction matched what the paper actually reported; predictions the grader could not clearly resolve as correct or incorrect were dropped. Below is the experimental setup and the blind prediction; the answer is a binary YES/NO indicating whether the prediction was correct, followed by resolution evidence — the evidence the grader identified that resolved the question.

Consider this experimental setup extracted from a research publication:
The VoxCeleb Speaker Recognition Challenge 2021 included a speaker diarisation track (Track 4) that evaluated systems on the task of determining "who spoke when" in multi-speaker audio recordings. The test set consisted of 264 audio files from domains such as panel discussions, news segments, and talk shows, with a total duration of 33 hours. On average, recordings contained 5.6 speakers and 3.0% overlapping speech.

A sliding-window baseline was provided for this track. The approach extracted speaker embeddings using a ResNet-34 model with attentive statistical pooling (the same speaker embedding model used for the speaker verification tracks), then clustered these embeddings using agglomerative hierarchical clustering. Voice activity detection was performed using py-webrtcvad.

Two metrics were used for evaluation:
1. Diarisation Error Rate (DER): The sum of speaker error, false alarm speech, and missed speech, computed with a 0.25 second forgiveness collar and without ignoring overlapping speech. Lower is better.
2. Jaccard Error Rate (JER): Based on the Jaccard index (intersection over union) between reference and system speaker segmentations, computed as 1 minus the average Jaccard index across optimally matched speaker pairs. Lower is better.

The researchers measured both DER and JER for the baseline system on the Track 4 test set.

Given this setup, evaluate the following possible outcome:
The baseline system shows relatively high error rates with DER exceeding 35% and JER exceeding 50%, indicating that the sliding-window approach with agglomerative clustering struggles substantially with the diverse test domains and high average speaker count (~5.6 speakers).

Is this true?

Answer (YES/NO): NO